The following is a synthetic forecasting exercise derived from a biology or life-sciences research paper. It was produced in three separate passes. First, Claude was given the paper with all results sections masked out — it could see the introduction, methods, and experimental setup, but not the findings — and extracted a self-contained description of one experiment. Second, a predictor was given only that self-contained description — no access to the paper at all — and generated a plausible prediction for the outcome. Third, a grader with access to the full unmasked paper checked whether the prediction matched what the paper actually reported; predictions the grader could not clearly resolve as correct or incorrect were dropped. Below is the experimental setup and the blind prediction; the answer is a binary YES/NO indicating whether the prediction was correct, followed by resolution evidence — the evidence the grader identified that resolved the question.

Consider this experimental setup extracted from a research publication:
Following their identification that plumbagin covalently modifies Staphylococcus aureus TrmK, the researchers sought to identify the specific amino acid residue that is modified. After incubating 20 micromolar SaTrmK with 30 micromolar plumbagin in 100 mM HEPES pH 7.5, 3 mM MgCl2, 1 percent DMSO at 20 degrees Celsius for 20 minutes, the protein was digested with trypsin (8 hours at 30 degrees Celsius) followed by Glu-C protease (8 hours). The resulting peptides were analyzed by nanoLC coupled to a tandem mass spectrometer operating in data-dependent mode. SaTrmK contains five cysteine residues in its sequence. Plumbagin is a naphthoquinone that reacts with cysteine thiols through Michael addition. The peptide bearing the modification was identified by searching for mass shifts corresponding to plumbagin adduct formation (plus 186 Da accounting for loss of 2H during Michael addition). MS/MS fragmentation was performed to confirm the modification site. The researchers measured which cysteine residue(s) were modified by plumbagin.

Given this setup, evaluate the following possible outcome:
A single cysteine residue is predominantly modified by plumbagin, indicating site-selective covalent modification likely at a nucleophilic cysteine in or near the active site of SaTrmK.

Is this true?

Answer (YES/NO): YES